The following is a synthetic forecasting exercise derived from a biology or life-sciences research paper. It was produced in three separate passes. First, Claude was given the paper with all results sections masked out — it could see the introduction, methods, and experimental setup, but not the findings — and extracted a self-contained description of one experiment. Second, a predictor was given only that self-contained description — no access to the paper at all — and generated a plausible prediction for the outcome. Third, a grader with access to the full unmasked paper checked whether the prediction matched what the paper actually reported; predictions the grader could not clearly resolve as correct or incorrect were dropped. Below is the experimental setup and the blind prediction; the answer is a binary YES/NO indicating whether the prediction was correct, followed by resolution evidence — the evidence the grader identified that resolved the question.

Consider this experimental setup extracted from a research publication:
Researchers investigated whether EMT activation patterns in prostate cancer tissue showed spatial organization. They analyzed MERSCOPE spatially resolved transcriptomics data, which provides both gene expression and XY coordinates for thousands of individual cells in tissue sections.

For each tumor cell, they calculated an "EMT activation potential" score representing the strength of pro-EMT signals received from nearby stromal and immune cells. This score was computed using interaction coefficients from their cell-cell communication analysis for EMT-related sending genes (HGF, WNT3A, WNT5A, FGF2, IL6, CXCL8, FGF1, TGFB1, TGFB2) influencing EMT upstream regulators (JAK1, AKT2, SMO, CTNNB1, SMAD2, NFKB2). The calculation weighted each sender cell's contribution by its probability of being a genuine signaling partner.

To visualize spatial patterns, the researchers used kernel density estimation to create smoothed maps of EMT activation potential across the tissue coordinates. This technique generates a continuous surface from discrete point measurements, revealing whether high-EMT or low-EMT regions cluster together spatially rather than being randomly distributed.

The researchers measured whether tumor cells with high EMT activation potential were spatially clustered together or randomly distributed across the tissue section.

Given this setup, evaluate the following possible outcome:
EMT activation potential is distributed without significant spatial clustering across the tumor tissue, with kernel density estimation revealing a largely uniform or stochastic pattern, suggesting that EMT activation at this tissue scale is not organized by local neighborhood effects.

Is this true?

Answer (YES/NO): NO